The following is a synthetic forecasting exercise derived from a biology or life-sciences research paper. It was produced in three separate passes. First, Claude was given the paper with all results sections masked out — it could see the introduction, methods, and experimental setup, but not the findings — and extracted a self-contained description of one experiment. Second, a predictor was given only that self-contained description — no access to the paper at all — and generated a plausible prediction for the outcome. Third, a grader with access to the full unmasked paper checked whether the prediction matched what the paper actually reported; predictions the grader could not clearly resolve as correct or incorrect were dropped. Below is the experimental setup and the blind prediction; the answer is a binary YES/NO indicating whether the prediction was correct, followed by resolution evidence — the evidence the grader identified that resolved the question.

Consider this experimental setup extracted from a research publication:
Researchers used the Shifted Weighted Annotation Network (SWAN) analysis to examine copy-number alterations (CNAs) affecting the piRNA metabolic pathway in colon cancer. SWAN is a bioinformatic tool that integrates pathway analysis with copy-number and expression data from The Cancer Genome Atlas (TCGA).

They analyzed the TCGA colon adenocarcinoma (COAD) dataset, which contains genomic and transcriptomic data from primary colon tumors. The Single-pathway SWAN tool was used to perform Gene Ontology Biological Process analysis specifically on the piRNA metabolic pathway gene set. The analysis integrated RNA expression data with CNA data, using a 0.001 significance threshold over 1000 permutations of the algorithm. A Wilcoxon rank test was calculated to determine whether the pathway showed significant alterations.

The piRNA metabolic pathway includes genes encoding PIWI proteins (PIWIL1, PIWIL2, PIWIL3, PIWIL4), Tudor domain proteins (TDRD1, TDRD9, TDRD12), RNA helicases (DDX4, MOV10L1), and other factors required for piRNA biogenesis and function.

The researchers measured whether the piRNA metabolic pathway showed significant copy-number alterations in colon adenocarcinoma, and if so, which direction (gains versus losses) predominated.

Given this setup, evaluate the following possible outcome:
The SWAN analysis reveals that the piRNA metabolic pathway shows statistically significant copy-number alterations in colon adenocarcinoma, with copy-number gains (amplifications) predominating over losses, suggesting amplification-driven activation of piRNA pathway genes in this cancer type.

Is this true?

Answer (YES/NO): NO